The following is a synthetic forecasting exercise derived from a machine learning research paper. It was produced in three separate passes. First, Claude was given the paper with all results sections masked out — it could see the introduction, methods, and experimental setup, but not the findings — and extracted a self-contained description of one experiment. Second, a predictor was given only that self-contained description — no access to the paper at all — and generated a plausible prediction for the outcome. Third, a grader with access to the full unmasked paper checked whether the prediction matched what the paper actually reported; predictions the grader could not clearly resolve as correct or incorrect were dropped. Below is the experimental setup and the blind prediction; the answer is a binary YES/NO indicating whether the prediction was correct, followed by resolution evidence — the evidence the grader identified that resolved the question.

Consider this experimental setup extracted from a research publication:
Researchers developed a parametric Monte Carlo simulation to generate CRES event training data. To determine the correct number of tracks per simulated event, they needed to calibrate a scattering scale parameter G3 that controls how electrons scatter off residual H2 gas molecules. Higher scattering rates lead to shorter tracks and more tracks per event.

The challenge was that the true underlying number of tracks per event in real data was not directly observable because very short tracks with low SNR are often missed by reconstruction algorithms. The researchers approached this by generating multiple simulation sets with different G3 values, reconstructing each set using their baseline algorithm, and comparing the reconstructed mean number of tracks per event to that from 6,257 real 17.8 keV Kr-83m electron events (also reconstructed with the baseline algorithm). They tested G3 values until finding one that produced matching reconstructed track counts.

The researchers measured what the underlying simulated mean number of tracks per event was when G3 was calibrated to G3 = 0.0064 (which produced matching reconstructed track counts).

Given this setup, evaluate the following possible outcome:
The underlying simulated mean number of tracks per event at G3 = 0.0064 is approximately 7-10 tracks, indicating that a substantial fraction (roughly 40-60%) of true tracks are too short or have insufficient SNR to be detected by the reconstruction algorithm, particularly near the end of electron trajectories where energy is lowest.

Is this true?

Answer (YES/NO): NO